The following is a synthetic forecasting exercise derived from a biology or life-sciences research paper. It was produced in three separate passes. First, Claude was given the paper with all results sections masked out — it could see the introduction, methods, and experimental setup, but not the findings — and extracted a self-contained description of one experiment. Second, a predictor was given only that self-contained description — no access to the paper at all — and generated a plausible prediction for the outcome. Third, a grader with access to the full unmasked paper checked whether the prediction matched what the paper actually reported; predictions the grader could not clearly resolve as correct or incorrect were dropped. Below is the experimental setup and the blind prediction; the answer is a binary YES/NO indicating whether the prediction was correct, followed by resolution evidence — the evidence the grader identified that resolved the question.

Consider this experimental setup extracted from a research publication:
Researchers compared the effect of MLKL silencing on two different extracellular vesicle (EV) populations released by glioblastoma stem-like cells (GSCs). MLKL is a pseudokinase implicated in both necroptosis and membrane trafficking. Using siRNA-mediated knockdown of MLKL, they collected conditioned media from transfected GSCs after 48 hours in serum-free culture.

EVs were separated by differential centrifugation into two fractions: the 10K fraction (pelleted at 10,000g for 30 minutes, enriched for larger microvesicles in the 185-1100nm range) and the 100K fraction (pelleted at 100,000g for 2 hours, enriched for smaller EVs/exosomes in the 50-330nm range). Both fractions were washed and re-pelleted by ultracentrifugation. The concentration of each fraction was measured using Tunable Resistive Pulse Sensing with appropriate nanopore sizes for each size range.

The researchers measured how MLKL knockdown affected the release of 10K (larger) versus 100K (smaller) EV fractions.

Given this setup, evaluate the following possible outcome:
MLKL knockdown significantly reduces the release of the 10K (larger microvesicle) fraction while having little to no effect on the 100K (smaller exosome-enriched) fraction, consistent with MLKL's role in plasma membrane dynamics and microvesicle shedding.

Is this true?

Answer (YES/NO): NO